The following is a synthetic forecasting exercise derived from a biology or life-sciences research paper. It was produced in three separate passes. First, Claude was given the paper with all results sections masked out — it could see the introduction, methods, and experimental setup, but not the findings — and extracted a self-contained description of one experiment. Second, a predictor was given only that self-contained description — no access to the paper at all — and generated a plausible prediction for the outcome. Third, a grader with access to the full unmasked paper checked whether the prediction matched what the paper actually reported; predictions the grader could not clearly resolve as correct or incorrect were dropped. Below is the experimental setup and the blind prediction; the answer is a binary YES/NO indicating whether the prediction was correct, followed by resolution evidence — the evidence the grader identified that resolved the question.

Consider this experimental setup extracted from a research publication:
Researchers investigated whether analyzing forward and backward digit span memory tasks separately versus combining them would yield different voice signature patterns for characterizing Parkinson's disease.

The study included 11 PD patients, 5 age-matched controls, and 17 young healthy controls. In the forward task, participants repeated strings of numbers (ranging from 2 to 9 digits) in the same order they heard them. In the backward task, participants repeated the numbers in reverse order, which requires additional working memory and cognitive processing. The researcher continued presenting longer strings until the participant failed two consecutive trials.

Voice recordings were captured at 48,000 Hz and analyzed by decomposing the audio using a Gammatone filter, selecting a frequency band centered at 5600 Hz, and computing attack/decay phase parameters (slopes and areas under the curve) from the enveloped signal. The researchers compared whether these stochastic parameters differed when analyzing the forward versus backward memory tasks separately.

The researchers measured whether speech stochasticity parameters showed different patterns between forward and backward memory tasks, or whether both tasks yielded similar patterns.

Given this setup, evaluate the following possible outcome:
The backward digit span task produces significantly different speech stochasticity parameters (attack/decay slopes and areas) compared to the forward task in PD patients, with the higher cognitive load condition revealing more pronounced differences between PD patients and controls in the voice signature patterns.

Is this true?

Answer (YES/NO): NO